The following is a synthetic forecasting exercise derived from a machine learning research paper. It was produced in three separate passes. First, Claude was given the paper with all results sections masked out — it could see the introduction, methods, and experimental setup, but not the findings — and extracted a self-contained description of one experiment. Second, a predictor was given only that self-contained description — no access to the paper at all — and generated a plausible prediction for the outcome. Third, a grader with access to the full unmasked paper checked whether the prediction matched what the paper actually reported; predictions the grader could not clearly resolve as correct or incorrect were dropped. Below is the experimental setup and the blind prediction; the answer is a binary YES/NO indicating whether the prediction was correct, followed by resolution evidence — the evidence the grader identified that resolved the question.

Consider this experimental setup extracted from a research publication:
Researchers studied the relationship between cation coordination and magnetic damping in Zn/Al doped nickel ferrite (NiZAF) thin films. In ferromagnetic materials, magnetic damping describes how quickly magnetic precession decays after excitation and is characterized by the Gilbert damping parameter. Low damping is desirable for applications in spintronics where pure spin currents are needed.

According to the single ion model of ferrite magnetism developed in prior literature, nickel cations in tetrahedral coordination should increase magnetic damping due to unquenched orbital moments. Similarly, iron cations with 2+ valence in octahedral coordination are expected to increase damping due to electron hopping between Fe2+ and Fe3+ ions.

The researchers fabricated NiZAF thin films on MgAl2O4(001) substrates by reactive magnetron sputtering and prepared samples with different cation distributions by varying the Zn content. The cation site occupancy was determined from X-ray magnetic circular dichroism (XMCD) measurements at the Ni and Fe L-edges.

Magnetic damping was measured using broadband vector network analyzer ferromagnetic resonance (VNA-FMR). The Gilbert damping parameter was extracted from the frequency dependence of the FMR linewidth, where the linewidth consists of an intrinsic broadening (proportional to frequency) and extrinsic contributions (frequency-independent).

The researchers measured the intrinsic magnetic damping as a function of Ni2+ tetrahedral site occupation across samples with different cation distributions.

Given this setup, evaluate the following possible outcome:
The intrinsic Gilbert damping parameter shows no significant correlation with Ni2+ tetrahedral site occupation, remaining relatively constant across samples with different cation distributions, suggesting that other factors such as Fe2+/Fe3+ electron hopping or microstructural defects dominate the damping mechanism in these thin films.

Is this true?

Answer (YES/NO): NO